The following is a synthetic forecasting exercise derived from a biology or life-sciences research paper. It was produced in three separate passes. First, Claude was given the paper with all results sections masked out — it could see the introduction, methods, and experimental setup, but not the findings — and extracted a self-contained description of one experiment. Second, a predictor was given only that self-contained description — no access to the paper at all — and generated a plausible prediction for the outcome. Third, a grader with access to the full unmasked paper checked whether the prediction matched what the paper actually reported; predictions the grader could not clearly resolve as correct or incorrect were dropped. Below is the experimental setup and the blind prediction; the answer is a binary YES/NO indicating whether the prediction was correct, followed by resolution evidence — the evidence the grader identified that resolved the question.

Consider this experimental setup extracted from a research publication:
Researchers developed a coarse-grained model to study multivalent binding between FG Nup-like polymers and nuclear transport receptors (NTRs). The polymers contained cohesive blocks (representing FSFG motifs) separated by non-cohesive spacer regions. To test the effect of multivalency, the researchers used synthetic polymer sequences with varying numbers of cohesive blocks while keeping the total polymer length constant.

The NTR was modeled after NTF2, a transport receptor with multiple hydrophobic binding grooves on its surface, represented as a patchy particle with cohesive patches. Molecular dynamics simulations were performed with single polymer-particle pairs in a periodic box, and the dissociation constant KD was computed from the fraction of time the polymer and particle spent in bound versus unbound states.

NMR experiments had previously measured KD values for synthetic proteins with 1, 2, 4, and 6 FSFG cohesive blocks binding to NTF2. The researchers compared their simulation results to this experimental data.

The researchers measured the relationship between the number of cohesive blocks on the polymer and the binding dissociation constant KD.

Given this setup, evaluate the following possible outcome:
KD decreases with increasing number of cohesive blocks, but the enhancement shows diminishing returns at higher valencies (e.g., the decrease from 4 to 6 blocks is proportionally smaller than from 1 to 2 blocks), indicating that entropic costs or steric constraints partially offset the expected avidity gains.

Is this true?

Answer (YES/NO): NO